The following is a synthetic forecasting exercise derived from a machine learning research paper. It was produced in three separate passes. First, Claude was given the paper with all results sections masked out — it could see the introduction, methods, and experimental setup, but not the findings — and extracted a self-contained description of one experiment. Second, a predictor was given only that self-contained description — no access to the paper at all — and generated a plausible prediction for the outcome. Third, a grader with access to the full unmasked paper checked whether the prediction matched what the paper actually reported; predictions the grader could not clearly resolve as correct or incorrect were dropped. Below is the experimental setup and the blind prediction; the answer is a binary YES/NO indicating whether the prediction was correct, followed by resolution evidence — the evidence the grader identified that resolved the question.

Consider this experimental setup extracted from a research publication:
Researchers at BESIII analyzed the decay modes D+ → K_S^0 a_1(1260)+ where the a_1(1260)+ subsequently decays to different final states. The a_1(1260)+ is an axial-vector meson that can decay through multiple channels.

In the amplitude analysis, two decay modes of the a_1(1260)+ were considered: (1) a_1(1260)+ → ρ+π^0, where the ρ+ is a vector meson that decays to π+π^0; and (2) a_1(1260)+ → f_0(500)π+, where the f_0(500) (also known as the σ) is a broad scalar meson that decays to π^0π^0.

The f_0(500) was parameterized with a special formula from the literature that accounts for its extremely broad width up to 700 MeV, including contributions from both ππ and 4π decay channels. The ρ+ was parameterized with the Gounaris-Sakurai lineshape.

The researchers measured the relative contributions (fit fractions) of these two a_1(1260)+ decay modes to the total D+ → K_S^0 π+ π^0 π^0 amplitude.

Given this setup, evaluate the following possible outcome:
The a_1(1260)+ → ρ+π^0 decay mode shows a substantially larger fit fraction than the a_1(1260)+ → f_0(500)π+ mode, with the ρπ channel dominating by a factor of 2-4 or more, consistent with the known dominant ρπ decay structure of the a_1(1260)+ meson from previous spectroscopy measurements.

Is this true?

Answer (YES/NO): YES